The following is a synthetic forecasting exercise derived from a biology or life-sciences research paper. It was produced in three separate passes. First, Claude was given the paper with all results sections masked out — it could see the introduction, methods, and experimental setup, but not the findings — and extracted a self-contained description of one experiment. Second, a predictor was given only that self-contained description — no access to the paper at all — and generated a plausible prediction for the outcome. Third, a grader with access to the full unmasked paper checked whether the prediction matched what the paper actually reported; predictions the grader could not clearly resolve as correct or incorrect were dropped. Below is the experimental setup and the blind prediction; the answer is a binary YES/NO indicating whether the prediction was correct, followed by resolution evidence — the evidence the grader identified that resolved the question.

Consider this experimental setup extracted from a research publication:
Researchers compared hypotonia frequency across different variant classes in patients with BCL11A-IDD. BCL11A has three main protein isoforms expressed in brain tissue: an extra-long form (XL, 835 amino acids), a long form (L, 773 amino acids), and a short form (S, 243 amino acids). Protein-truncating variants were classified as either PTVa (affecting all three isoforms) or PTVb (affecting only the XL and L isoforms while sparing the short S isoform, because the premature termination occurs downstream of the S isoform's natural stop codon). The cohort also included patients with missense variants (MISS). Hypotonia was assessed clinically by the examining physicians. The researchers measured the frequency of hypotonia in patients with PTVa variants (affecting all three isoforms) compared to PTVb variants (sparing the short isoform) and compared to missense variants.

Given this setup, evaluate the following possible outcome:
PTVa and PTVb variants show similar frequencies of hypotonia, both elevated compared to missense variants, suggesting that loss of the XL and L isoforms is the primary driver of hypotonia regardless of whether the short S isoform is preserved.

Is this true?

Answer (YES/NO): NO